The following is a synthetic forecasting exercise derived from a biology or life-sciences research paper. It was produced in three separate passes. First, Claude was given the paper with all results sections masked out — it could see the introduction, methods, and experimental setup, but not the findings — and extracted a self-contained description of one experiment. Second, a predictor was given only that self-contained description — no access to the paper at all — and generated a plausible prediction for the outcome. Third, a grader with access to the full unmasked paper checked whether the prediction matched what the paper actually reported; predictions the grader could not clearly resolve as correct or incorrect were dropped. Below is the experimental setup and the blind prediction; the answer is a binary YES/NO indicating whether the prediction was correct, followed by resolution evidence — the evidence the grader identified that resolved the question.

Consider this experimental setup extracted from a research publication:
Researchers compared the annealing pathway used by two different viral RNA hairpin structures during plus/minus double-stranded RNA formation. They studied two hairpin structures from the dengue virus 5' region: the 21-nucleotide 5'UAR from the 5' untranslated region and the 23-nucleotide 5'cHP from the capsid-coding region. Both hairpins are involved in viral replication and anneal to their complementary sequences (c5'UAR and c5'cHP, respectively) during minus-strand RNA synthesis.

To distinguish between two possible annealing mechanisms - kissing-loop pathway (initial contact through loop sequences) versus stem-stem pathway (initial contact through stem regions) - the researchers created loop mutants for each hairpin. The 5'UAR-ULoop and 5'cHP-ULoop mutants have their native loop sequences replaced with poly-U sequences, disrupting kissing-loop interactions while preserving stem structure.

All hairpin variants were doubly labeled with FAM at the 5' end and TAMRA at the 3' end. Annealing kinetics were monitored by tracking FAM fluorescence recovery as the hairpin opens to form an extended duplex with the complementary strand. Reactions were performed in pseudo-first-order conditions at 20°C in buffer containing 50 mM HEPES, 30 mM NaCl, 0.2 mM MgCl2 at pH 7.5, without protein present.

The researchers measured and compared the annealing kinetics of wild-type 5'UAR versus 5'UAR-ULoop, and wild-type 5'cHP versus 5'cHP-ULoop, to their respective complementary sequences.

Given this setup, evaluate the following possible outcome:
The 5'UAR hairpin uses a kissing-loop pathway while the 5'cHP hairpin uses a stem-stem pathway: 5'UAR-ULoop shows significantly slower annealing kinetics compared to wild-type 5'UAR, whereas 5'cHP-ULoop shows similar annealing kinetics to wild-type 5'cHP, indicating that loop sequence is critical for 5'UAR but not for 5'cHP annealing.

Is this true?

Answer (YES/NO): NO